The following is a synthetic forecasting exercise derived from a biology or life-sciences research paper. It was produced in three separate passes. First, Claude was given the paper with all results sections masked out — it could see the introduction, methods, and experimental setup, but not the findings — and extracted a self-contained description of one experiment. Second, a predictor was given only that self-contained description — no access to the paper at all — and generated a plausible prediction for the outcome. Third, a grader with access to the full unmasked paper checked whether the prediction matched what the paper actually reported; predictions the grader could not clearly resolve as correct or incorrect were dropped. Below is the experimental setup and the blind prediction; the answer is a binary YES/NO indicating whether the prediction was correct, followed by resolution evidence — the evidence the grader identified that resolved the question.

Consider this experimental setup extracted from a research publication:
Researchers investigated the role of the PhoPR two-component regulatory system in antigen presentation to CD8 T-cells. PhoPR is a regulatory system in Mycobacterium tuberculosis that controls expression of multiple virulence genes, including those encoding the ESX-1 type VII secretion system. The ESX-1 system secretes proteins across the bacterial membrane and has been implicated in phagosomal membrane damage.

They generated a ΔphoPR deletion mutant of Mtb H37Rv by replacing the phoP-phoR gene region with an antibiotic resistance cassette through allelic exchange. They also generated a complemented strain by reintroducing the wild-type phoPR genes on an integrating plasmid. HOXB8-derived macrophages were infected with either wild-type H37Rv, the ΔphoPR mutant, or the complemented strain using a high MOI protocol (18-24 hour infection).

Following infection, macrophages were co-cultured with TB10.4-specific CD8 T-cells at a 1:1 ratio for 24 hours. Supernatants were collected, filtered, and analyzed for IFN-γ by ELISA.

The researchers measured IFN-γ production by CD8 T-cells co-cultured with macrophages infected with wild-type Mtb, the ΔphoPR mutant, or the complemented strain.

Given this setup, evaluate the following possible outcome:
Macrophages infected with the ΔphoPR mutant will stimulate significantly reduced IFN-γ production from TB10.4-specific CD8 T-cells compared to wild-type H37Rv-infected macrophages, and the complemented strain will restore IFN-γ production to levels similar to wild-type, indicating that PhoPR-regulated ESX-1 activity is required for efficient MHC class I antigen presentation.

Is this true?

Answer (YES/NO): YES